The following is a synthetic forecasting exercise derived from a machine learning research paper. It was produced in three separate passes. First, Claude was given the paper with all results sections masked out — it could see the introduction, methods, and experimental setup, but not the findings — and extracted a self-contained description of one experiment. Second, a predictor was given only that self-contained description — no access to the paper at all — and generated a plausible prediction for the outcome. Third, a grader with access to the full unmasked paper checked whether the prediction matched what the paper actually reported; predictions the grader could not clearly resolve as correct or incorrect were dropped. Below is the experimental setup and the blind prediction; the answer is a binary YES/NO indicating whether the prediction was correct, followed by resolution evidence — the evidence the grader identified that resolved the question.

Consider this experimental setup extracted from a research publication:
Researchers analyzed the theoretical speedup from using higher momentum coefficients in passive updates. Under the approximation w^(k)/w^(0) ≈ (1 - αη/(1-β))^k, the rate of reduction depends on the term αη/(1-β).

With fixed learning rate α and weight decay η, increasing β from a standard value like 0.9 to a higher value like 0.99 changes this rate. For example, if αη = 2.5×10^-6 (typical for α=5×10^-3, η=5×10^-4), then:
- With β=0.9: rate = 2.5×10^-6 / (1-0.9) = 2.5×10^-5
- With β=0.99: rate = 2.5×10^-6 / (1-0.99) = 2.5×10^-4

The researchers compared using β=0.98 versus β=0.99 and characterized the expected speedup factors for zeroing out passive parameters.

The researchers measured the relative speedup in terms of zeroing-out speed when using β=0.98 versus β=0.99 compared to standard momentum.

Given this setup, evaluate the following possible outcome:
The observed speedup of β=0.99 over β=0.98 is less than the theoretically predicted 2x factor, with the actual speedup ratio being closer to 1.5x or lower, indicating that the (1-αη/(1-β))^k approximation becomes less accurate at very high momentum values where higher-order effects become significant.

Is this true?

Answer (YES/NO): NO